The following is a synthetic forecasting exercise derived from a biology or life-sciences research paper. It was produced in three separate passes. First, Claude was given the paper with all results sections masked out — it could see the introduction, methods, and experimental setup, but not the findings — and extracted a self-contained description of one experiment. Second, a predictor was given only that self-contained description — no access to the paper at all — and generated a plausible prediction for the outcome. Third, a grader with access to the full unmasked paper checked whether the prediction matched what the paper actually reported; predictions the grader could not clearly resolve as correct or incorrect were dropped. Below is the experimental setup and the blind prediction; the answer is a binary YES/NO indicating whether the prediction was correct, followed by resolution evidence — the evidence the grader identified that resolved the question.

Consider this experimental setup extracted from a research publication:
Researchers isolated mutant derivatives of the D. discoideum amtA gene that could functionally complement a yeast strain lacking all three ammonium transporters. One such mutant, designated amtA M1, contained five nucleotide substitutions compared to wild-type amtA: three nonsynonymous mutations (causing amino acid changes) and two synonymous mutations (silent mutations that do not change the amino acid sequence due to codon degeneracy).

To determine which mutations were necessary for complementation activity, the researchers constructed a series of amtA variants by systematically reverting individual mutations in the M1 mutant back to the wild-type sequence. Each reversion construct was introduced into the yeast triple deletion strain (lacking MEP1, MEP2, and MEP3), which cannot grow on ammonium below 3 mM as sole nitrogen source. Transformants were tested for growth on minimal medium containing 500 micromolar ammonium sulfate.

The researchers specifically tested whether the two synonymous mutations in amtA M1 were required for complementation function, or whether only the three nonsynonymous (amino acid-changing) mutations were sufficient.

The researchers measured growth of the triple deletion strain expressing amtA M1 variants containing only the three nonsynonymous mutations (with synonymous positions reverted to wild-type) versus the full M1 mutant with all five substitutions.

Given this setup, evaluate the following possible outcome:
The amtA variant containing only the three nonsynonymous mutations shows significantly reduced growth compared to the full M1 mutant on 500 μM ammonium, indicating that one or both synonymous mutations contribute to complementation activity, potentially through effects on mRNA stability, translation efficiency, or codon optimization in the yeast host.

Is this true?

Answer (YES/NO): NO